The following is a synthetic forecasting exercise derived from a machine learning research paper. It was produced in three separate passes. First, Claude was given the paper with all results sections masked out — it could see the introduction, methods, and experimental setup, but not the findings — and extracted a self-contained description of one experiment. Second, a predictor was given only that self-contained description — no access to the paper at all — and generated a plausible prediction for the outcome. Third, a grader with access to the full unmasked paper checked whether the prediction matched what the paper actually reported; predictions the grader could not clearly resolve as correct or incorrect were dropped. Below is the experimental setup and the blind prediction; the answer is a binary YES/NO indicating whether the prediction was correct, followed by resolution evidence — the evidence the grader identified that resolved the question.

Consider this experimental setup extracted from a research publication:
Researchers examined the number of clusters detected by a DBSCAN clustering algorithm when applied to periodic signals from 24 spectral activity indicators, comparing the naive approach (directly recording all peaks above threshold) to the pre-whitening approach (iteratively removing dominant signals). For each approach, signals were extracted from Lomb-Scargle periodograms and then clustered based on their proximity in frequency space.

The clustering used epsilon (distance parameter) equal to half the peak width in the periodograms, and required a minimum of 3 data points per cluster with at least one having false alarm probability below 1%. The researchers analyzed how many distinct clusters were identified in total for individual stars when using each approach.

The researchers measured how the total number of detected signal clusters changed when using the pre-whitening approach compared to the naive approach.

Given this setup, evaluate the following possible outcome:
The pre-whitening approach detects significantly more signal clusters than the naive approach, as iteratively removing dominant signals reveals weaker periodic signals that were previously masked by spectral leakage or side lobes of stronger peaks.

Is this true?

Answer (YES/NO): NO